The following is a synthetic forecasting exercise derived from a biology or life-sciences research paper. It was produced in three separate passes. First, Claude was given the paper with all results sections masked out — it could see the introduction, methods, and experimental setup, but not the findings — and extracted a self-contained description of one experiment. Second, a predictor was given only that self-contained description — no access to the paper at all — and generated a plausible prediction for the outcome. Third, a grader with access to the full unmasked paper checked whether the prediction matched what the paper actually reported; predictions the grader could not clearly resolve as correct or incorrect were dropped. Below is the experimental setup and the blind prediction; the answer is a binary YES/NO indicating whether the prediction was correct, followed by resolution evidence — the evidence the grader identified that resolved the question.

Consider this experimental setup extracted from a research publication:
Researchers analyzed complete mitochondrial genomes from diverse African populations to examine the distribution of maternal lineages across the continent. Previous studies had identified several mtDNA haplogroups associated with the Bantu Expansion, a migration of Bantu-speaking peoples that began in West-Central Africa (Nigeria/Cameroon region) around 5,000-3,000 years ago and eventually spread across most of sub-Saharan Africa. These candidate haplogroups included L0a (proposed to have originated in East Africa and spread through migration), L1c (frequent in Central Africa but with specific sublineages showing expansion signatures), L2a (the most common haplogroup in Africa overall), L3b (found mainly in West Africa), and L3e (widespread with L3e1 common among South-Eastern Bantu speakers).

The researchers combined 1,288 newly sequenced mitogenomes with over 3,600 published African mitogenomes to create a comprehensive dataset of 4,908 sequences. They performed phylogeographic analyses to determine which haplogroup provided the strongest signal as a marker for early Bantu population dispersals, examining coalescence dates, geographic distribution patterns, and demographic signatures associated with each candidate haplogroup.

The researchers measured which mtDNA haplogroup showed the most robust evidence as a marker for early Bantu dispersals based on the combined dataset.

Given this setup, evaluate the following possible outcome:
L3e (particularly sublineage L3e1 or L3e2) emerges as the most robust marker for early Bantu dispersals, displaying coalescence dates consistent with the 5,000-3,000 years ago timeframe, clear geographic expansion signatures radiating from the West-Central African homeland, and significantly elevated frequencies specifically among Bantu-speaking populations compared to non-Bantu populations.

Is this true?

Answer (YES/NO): YES